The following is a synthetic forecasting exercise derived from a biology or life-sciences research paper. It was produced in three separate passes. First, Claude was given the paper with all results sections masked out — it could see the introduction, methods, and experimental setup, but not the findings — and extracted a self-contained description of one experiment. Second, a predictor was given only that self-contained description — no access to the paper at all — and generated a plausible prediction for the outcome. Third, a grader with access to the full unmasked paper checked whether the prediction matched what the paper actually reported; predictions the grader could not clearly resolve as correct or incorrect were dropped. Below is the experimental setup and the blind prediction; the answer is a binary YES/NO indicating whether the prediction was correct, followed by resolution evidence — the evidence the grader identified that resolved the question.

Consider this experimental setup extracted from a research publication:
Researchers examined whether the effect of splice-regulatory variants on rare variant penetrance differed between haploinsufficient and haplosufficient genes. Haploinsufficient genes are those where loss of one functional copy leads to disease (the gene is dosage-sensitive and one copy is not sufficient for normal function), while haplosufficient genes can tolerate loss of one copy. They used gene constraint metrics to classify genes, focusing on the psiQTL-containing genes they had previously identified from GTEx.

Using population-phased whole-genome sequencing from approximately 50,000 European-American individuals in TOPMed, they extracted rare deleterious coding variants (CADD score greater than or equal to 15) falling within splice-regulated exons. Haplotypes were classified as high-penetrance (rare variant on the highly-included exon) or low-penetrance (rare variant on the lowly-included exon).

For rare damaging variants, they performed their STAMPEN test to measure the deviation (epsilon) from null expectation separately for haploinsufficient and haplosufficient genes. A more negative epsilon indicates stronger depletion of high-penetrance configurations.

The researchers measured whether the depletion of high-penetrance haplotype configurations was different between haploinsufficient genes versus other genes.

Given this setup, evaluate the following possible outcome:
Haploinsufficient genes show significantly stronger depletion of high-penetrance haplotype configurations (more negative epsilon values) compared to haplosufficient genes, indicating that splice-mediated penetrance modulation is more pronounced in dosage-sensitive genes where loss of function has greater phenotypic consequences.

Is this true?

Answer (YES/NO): YES